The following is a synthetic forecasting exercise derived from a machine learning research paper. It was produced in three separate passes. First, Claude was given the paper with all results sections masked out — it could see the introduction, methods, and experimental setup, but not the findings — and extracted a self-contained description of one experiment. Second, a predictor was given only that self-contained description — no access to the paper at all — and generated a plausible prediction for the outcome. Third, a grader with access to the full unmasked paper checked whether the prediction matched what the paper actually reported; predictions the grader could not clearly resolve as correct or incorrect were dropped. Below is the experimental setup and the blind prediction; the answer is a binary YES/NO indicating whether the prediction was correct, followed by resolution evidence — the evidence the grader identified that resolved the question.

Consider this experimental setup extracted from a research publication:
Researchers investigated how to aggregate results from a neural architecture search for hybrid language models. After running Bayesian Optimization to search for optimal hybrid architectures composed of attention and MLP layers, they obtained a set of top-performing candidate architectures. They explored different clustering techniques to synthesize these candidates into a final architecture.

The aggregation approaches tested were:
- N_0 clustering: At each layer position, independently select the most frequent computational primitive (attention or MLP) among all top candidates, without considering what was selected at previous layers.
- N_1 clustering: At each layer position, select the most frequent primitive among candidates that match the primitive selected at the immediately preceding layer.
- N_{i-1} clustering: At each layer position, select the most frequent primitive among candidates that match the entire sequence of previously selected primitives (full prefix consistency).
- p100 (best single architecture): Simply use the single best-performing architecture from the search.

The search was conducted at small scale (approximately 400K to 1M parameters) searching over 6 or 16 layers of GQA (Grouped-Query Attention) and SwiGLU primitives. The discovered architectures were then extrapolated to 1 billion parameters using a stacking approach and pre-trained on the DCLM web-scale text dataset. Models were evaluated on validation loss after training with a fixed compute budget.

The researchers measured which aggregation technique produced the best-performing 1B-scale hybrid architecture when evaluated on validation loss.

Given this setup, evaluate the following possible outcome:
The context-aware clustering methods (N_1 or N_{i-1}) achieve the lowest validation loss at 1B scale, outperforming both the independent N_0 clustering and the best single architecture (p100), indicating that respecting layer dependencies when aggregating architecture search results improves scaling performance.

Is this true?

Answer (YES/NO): NO